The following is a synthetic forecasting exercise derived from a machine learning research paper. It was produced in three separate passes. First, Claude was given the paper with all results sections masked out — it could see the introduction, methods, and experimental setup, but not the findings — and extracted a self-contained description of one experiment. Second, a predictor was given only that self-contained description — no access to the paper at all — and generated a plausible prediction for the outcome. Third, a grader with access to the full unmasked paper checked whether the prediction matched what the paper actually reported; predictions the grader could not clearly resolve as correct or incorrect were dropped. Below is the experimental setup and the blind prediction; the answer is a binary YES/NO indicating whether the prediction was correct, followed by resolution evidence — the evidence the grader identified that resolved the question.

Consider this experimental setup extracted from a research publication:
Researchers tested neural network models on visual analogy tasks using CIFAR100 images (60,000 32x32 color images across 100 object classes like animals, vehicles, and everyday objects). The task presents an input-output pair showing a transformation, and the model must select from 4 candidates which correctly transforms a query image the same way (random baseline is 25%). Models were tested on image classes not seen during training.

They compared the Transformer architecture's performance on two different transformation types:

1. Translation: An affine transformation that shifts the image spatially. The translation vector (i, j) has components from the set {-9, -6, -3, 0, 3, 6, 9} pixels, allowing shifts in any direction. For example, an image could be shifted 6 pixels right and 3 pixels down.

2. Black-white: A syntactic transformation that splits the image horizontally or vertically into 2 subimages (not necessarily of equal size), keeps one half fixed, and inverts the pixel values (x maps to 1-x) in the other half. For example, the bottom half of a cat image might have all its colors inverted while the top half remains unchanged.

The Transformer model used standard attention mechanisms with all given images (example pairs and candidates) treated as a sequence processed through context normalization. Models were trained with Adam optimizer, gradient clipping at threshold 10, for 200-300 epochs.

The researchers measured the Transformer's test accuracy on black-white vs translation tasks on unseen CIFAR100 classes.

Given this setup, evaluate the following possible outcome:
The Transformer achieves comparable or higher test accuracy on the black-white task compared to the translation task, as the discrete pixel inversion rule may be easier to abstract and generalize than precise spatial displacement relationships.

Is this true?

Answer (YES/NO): NO